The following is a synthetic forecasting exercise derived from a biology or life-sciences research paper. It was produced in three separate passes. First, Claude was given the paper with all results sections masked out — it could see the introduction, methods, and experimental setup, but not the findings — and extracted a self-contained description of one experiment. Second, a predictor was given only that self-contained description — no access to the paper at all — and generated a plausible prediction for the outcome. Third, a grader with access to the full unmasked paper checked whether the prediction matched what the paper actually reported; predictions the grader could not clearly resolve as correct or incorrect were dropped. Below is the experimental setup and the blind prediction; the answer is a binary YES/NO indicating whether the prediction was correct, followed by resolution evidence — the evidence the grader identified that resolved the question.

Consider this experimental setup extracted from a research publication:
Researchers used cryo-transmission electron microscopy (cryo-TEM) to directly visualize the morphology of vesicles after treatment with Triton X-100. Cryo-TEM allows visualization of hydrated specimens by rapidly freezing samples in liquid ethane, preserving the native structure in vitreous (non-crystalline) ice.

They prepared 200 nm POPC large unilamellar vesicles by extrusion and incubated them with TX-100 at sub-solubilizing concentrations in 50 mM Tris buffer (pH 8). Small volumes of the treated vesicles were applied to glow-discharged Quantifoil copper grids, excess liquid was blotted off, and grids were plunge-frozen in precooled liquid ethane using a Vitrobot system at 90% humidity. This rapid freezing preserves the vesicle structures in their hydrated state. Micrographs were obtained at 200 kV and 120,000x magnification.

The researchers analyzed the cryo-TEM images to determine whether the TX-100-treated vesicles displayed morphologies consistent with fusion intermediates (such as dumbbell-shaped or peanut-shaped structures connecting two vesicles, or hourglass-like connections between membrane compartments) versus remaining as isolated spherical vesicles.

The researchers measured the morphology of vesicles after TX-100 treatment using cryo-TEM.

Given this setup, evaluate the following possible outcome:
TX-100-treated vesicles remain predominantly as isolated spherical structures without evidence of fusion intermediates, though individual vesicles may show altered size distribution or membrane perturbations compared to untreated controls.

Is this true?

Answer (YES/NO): NO